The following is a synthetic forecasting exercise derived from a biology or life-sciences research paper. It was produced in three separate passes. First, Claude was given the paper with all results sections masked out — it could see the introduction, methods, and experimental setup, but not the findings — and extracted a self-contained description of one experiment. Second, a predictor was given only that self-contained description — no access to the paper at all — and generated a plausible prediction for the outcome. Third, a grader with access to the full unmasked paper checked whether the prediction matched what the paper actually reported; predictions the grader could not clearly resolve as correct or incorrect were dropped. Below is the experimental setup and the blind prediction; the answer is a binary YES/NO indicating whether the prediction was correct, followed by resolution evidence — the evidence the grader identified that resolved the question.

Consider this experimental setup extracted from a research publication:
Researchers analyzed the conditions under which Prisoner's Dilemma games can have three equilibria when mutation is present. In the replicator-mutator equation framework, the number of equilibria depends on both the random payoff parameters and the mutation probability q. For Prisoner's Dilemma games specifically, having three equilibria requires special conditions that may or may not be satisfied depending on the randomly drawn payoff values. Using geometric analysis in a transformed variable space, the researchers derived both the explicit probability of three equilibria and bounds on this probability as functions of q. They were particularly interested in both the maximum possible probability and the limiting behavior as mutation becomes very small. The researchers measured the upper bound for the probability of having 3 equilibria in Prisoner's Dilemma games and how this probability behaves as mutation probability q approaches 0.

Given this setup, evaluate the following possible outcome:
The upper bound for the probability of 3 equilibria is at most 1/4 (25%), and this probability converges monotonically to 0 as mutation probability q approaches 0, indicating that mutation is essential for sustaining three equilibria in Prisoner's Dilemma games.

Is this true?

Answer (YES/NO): NO